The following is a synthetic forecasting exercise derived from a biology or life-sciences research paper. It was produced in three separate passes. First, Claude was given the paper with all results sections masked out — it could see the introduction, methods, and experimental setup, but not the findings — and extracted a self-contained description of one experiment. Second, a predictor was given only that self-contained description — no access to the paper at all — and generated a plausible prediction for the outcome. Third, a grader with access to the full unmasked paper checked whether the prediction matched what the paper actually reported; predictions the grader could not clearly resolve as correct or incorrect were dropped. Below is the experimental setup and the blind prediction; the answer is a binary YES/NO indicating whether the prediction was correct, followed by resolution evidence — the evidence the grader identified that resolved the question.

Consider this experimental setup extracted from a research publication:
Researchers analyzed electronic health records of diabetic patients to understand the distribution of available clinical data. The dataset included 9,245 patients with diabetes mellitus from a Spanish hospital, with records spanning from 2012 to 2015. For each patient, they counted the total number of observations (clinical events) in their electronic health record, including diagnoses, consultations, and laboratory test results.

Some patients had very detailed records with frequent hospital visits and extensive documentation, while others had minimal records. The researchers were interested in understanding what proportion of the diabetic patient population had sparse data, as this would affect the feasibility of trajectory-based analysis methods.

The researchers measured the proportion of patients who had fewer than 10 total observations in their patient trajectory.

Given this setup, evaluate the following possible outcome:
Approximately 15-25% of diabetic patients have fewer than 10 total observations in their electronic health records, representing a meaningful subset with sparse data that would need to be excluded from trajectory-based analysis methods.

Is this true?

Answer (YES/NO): NO